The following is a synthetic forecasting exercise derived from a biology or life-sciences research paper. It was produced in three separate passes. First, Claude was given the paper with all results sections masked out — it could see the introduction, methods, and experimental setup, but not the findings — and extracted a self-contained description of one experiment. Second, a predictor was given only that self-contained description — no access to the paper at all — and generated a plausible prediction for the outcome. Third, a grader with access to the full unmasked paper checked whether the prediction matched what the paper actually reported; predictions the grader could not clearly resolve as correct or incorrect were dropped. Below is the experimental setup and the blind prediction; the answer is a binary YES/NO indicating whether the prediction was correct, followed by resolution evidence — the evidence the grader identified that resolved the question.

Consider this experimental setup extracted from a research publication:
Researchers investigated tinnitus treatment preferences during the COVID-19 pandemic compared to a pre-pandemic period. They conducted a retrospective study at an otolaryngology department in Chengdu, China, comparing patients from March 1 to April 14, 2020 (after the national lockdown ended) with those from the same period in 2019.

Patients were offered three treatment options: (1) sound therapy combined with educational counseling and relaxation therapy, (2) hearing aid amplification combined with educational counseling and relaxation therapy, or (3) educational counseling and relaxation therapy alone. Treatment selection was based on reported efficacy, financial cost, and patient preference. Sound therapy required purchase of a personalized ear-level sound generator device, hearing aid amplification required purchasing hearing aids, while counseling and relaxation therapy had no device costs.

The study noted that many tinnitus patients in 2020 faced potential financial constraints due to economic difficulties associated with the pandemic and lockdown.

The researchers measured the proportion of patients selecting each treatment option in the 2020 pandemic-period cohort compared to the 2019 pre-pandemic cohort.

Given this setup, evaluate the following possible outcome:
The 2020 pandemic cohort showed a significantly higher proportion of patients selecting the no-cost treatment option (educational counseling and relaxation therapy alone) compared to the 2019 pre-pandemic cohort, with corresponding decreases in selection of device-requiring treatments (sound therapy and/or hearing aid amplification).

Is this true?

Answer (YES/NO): YES